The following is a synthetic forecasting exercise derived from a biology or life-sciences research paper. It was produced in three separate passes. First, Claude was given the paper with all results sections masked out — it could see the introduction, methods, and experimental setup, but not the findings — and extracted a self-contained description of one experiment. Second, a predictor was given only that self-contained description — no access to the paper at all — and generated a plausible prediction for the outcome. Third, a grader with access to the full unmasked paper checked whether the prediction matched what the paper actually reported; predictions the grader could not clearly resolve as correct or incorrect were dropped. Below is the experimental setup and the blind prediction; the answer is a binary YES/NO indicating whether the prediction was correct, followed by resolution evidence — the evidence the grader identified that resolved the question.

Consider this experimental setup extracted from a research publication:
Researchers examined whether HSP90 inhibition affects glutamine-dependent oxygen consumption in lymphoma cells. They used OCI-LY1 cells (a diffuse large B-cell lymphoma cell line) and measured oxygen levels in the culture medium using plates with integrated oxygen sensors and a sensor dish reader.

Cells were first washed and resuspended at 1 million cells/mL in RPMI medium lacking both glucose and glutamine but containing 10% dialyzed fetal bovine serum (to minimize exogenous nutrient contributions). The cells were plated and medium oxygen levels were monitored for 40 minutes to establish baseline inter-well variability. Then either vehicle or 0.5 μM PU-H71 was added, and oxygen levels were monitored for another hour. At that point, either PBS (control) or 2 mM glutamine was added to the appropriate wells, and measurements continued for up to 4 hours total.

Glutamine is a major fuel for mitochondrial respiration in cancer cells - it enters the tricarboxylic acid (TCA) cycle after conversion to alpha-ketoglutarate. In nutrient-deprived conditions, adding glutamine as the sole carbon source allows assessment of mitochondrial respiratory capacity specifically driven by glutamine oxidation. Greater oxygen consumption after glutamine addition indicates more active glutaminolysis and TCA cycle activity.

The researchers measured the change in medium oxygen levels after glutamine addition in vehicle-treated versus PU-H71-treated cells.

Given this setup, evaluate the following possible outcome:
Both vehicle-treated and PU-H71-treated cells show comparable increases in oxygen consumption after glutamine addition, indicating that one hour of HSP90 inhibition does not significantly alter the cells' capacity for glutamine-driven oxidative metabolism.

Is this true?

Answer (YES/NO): NO